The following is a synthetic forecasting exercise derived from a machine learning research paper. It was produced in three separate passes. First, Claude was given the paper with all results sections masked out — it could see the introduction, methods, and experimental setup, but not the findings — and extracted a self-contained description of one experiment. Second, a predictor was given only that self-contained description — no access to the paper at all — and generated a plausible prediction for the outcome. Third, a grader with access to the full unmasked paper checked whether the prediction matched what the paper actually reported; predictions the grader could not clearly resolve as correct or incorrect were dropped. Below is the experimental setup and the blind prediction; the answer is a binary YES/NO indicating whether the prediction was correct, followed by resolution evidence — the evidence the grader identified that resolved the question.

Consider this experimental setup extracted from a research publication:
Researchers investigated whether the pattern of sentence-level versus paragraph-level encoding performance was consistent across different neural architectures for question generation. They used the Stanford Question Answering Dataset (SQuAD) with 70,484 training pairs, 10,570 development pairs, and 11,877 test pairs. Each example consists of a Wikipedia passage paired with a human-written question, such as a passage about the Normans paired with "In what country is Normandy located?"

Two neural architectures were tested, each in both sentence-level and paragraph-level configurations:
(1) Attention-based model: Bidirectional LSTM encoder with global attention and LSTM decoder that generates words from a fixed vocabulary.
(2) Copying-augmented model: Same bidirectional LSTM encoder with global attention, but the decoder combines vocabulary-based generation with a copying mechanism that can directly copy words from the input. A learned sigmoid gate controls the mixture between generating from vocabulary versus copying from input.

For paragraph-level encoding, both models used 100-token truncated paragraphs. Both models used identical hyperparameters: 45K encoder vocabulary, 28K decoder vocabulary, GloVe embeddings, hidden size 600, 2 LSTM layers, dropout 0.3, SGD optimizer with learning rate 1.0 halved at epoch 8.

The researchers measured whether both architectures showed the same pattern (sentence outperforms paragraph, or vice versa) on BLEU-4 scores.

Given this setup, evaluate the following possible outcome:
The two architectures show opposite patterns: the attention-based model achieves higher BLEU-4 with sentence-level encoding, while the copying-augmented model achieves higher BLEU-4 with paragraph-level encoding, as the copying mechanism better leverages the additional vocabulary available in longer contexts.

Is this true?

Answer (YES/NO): NO